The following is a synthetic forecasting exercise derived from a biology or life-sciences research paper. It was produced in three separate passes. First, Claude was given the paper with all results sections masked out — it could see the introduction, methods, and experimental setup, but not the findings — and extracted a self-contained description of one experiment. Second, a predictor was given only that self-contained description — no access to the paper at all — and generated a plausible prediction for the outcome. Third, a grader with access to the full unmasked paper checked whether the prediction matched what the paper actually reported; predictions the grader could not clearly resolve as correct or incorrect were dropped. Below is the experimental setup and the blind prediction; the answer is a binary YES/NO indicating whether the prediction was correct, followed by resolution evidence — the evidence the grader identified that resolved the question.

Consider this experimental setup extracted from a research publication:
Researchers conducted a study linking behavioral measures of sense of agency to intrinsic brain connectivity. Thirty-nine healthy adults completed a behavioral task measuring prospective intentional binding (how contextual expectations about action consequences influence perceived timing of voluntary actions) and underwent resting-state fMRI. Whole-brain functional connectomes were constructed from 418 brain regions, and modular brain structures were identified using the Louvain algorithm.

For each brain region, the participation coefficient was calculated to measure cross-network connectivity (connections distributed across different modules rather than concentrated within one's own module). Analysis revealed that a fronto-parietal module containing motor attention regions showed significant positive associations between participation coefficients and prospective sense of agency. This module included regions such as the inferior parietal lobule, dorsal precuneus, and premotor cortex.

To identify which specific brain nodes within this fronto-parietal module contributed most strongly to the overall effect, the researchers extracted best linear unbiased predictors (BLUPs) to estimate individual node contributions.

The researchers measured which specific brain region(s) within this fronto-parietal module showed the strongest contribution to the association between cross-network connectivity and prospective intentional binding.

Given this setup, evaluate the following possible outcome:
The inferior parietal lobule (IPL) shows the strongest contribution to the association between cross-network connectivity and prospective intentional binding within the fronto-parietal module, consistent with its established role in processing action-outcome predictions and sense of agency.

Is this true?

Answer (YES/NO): YES